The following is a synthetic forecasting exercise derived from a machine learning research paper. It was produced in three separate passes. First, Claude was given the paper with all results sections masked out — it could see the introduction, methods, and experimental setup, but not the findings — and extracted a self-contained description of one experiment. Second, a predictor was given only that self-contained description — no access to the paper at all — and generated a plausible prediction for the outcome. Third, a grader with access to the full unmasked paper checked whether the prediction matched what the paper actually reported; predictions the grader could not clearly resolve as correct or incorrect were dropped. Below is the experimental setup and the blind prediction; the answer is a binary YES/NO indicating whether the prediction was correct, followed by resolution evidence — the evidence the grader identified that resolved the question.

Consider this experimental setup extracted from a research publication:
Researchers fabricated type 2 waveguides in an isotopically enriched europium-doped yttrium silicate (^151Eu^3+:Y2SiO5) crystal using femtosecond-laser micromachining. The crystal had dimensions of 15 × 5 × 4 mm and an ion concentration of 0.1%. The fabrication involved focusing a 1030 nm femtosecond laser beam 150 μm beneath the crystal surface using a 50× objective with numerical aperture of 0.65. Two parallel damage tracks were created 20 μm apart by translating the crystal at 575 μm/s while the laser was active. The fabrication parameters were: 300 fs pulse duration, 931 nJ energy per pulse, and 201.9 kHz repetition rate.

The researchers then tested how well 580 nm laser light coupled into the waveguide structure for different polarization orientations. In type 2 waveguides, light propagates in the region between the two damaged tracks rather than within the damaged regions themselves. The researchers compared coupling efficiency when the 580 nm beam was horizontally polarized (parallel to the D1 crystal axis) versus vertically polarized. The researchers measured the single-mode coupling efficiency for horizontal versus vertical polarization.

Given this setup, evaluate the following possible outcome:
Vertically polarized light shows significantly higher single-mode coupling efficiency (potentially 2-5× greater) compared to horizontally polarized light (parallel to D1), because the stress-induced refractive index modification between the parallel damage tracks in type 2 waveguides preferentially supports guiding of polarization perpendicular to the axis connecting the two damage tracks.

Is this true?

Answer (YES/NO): NO